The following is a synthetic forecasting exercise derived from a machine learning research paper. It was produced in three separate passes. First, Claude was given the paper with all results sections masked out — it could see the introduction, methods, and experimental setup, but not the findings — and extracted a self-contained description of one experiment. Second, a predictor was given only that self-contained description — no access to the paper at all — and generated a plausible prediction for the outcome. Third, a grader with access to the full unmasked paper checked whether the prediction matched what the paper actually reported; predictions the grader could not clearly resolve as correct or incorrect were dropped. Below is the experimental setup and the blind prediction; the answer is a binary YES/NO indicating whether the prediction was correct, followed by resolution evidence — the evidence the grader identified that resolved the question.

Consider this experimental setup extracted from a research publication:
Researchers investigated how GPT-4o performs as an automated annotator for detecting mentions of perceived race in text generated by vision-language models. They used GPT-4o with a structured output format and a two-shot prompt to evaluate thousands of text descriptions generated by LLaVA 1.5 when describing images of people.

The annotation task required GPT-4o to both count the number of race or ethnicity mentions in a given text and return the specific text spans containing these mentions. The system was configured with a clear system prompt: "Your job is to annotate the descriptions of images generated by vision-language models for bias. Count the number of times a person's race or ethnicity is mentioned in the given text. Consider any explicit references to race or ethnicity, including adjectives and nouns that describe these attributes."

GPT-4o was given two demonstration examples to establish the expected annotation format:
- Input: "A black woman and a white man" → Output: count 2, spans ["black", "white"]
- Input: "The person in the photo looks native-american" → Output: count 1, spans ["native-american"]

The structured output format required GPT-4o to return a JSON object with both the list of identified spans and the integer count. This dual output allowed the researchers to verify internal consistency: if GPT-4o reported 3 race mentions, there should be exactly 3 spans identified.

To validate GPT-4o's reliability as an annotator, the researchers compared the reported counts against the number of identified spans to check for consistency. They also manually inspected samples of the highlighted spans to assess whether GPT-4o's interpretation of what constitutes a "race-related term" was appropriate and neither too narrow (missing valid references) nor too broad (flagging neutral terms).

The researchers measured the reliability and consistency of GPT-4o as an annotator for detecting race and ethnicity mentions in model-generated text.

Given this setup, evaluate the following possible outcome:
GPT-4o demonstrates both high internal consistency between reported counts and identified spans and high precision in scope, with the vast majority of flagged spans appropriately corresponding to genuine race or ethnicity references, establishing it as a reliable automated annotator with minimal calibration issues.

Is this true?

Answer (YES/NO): YES